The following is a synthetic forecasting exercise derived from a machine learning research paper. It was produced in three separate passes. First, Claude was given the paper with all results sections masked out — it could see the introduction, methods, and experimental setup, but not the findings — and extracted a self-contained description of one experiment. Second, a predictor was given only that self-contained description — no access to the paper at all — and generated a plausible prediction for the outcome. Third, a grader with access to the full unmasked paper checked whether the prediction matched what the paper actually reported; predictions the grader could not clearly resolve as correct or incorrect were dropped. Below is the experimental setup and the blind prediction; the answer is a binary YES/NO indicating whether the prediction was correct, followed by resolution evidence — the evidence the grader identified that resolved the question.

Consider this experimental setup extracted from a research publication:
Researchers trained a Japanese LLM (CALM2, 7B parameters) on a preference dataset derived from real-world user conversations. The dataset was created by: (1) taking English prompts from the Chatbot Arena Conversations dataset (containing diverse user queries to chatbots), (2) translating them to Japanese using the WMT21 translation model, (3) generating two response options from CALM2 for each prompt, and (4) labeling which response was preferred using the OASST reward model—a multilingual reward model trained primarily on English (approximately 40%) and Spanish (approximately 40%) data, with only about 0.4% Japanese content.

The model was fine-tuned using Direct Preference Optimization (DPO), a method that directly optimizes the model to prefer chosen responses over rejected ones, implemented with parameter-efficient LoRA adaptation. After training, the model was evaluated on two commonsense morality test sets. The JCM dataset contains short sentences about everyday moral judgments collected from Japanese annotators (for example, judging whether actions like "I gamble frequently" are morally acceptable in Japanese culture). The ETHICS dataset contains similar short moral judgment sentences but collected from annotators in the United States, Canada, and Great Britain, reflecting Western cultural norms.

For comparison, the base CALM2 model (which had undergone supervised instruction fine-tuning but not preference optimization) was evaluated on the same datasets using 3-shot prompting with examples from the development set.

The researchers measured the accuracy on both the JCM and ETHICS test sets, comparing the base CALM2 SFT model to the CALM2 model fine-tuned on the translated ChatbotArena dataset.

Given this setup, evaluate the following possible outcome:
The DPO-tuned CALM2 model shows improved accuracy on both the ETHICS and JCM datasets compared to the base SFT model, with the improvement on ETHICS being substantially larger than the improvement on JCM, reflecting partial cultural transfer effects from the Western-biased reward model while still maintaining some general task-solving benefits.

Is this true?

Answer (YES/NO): NO